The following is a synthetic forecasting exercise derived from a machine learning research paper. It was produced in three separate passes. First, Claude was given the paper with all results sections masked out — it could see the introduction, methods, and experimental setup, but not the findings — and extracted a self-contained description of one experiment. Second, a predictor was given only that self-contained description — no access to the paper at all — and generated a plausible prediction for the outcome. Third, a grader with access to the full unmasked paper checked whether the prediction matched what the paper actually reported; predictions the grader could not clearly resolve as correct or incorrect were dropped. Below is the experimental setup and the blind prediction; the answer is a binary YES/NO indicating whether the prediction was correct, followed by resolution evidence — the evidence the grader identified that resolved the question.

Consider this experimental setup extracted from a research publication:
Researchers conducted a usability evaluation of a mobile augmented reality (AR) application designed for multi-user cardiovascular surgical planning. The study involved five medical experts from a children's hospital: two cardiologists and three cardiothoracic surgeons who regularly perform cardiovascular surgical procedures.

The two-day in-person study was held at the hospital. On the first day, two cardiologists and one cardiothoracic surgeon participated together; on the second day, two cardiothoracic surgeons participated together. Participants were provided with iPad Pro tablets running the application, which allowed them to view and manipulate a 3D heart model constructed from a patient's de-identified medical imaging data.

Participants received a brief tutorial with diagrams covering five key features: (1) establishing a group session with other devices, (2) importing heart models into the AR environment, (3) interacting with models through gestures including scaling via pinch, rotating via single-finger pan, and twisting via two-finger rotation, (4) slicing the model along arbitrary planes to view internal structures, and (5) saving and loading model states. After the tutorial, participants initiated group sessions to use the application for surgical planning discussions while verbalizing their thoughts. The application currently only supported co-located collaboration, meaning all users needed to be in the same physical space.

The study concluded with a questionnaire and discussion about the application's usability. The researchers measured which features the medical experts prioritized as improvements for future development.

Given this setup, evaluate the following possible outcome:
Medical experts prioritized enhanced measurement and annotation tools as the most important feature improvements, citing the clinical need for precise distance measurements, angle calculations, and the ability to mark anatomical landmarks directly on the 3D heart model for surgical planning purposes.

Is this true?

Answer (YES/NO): NO